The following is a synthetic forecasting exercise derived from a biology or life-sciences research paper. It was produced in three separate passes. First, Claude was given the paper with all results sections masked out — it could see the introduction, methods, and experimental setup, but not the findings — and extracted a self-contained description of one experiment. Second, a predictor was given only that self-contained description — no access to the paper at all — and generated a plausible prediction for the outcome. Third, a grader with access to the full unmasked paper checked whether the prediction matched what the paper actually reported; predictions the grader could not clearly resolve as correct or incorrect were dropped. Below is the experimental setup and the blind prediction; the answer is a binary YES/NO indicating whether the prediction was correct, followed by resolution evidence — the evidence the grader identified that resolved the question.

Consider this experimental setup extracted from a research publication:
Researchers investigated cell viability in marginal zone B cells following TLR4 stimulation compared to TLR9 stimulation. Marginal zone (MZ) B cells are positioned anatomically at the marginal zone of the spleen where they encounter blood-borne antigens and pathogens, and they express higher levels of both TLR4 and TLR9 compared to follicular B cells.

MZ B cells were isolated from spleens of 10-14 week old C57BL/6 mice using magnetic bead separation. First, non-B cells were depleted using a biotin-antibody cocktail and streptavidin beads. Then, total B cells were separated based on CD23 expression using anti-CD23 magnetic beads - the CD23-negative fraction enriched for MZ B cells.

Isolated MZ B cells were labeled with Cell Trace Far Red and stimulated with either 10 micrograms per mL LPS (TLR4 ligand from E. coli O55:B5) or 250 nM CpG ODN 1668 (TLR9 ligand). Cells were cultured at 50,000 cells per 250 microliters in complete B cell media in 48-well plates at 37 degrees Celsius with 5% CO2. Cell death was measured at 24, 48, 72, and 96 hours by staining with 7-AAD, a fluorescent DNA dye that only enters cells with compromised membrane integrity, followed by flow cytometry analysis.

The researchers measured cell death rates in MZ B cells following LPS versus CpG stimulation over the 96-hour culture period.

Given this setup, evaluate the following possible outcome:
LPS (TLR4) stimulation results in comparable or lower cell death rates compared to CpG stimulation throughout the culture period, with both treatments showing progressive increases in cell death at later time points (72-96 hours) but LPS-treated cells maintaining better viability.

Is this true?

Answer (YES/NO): NO